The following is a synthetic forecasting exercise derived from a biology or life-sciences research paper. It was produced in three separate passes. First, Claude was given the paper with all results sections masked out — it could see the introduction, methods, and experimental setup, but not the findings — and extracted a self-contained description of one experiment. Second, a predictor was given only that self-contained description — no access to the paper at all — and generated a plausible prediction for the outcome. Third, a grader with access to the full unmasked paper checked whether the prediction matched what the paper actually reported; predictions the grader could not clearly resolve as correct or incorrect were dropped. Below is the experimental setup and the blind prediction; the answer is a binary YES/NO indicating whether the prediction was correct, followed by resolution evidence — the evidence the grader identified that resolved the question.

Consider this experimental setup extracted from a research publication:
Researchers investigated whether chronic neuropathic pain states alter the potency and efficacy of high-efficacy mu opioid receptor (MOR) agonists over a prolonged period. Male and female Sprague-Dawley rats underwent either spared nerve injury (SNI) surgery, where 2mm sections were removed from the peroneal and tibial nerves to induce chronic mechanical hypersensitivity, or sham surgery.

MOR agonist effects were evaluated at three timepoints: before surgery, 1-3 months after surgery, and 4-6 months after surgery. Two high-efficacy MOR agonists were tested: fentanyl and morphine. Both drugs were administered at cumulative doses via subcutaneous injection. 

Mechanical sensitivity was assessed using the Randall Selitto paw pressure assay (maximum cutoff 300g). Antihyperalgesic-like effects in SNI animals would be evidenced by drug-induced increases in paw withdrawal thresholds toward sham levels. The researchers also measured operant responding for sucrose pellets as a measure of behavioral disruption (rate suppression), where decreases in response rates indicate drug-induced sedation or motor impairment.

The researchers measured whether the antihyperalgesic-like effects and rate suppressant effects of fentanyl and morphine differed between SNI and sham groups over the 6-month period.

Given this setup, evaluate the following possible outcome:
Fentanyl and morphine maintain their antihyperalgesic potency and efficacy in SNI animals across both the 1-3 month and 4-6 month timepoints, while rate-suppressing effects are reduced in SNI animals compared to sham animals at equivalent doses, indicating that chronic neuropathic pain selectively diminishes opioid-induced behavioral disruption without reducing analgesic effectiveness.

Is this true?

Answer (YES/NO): NO